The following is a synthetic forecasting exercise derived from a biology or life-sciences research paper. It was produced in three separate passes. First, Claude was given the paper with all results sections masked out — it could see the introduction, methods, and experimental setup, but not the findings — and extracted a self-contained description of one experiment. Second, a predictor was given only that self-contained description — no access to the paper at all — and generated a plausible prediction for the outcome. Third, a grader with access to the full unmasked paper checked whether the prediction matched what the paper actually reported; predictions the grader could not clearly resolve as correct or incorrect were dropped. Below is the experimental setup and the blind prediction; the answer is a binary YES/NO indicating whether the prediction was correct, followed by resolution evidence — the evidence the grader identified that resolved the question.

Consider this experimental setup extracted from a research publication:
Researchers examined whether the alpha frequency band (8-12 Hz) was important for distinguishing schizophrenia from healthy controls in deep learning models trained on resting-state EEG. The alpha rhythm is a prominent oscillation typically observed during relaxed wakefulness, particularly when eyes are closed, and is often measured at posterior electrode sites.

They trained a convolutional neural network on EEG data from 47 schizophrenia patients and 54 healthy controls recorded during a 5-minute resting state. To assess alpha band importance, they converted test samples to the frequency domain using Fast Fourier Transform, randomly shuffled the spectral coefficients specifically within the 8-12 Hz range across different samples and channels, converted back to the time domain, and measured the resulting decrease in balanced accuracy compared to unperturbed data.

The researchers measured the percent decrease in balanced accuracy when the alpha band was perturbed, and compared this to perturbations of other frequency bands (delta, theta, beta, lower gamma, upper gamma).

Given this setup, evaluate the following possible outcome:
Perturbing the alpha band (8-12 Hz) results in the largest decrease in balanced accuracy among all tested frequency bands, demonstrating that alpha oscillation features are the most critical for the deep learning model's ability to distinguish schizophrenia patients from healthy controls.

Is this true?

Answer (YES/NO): NO